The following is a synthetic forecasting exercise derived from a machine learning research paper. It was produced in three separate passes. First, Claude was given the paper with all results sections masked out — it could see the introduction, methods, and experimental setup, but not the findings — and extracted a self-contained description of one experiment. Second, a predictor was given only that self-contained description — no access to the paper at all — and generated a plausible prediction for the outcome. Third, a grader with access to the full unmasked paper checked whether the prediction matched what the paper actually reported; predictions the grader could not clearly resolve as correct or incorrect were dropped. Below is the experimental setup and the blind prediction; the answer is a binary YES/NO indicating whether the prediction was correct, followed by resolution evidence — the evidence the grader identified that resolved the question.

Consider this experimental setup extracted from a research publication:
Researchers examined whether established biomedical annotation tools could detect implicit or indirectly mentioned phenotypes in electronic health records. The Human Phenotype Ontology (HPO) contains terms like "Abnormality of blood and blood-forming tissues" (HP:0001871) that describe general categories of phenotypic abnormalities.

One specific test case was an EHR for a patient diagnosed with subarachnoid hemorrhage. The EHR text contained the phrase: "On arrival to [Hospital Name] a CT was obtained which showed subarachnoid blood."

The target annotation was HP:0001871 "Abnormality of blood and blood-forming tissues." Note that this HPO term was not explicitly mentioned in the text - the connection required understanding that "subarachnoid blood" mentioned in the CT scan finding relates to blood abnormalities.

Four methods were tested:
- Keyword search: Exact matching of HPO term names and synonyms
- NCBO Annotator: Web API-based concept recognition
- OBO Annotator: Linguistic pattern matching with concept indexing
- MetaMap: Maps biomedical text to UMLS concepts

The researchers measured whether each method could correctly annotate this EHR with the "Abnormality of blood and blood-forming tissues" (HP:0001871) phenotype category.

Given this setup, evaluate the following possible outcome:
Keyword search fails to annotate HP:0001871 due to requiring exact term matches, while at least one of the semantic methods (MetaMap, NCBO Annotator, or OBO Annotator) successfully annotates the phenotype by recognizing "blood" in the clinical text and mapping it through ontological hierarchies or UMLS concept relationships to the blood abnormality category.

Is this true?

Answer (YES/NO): NO